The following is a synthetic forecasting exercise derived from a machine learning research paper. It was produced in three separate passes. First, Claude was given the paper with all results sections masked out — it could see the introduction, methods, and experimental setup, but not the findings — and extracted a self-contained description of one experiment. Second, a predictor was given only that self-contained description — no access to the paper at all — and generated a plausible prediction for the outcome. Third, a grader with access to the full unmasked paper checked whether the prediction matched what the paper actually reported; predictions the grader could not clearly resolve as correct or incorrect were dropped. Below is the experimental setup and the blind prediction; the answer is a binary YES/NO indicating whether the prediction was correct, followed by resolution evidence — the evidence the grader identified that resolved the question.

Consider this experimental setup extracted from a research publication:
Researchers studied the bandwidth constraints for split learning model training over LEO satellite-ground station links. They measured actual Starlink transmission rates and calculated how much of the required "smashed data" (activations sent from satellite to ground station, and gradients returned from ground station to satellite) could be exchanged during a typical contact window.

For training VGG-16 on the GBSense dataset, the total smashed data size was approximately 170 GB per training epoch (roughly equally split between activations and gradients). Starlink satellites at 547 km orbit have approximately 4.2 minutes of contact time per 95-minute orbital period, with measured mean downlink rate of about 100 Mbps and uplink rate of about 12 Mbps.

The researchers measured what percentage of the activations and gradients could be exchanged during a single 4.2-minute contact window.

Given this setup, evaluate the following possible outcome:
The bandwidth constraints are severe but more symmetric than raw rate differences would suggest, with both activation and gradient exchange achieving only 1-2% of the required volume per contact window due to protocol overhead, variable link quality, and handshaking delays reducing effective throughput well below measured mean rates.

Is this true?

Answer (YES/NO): NO